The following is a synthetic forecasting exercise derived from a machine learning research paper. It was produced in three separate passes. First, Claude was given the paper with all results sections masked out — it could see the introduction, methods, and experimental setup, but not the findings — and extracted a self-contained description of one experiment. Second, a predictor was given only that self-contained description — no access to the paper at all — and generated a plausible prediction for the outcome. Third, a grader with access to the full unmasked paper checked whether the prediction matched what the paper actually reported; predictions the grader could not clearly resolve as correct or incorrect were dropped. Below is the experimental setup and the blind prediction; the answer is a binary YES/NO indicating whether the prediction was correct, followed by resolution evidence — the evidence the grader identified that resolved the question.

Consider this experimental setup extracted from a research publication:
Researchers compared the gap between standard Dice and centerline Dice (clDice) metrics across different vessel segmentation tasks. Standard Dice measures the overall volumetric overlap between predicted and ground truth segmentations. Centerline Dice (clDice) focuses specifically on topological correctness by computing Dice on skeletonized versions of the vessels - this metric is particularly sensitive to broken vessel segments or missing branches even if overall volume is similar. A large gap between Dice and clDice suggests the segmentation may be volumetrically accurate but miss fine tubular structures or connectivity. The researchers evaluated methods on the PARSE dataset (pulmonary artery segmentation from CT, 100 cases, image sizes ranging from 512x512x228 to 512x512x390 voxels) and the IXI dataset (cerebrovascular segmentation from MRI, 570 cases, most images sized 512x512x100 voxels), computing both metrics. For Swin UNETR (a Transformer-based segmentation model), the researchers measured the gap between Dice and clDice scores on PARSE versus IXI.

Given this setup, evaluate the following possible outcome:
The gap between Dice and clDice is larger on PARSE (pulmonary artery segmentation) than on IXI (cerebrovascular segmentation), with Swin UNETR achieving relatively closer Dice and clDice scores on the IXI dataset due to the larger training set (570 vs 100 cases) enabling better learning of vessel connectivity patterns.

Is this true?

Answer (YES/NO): YES